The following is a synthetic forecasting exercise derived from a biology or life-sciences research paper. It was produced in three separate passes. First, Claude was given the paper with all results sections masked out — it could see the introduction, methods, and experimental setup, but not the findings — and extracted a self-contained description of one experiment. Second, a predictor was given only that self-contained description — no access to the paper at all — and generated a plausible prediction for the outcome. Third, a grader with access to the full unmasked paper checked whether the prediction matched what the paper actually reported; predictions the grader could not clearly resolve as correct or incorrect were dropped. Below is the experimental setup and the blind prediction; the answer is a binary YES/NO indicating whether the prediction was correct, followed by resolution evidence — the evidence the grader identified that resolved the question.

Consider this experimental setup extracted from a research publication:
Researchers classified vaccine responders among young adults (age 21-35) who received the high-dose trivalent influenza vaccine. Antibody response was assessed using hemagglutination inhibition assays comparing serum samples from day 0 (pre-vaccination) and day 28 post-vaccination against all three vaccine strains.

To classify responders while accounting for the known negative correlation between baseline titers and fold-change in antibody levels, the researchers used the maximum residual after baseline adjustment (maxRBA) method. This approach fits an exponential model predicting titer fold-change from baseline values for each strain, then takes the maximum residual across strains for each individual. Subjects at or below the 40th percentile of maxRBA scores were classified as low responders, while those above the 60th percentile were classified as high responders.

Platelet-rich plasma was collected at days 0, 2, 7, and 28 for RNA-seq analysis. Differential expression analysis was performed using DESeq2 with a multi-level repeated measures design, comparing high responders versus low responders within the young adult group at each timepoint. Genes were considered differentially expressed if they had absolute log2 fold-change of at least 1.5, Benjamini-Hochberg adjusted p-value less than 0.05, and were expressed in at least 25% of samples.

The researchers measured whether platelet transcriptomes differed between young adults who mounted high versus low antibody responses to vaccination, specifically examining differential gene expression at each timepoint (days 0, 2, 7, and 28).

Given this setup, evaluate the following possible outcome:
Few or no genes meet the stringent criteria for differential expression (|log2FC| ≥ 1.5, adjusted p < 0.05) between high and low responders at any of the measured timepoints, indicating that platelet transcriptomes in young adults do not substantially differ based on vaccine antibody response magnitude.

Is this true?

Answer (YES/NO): NO